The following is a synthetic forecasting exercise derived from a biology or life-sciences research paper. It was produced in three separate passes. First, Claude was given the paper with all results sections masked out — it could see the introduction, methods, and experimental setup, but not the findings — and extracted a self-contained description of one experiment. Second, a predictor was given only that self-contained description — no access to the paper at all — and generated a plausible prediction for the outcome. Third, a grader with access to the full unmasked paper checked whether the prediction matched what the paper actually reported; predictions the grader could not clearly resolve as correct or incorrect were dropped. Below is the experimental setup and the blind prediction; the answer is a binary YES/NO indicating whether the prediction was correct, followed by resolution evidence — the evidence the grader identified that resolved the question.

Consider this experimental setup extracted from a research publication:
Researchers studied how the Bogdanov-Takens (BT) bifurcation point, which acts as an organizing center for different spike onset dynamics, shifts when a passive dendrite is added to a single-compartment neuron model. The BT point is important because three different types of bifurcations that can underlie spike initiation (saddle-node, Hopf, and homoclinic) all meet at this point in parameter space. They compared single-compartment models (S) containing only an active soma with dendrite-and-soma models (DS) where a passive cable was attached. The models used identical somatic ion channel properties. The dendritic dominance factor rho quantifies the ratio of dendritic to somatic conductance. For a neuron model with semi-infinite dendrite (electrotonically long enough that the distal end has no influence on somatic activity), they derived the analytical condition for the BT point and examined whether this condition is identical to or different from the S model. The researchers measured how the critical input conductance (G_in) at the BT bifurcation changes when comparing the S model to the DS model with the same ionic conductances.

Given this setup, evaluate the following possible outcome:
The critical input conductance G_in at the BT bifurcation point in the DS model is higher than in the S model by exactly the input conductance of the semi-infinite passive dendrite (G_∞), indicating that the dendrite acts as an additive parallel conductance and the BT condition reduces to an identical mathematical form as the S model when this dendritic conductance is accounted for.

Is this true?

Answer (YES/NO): NO